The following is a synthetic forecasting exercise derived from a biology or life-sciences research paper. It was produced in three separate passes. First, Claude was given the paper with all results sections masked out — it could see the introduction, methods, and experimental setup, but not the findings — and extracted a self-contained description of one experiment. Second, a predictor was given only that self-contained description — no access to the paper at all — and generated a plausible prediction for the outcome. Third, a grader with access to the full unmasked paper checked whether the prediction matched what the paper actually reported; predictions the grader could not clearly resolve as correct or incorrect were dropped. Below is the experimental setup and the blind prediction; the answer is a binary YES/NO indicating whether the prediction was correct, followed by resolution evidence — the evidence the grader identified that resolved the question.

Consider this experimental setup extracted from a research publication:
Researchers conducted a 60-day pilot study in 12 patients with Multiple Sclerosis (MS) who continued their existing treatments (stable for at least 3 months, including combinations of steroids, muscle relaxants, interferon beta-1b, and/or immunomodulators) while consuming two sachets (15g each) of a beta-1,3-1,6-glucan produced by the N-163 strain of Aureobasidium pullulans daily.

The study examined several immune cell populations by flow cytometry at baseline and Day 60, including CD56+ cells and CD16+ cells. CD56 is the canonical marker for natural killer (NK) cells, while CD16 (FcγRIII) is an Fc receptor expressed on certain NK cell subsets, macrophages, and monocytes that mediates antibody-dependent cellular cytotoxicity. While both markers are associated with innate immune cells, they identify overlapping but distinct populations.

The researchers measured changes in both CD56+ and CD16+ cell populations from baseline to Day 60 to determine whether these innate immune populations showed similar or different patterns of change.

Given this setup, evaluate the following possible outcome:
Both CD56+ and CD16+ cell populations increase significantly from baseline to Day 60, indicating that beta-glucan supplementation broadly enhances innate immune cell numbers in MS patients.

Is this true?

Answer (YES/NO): NO